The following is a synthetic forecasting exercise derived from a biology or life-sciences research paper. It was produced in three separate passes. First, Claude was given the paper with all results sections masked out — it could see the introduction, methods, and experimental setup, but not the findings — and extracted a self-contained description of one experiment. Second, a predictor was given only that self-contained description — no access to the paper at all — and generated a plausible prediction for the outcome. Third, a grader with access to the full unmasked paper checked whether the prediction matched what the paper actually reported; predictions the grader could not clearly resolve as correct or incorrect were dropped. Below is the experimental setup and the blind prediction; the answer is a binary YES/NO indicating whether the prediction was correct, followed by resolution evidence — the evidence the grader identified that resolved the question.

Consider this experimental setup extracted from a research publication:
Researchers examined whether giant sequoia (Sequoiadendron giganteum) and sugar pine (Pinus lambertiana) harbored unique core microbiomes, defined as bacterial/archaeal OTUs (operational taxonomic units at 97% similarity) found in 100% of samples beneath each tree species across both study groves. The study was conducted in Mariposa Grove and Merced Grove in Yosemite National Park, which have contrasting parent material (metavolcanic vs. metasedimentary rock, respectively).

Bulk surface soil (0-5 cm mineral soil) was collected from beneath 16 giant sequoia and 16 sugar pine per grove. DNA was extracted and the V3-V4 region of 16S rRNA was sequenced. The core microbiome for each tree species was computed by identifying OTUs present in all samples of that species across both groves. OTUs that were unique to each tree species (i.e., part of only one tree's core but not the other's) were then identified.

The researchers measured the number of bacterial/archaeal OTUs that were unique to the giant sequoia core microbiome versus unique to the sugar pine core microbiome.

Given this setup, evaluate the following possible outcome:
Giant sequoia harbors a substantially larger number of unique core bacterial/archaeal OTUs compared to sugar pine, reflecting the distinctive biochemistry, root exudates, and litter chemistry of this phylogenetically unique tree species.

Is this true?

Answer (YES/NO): YES